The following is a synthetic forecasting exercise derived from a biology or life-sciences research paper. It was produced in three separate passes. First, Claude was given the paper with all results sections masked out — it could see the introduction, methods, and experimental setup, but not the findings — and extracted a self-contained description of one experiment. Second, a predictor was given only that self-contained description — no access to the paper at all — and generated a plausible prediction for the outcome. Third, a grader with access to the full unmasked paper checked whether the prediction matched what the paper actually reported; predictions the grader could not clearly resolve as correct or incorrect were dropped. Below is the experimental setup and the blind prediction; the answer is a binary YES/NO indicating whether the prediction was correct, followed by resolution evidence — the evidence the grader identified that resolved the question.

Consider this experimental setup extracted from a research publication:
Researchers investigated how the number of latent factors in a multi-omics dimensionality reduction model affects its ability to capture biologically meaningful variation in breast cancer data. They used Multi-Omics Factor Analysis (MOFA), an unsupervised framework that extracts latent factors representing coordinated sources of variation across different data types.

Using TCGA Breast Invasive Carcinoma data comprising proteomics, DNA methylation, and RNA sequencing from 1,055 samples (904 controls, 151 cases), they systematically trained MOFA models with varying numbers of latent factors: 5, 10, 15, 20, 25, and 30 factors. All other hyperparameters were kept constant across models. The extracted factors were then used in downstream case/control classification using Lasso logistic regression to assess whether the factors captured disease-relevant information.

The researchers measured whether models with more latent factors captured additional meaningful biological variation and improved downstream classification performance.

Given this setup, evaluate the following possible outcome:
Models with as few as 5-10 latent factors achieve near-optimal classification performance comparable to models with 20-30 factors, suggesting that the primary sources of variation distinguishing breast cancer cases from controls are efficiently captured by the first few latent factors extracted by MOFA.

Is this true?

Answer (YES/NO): NO